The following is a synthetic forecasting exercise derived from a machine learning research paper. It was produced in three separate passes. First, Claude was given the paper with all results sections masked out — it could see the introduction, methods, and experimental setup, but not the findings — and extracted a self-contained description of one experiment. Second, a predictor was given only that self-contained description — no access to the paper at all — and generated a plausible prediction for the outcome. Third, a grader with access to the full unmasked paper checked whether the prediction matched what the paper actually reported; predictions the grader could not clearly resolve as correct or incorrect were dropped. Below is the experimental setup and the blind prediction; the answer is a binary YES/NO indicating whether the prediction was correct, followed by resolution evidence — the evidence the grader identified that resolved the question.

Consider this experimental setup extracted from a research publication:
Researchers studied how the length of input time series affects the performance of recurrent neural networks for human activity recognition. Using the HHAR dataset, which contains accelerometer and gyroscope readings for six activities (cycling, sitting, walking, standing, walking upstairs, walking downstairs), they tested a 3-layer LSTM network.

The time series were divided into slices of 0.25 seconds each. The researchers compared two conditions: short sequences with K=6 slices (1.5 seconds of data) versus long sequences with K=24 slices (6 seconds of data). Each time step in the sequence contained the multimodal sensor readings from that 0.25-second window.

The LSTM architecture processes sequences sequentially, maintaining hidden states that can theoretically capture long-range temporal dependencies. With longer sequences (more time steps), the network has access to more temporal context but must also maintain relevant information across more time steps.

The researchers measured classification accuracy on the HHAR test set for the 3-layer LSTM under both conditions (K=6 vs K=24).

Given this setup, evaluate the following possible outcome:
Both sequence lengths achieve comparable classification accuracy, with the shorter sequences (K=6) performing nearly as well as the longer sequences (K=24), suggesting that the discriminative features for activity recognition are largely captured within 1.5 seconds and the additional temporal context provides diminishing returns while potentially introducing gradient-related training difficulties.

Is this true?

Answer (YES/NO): NO